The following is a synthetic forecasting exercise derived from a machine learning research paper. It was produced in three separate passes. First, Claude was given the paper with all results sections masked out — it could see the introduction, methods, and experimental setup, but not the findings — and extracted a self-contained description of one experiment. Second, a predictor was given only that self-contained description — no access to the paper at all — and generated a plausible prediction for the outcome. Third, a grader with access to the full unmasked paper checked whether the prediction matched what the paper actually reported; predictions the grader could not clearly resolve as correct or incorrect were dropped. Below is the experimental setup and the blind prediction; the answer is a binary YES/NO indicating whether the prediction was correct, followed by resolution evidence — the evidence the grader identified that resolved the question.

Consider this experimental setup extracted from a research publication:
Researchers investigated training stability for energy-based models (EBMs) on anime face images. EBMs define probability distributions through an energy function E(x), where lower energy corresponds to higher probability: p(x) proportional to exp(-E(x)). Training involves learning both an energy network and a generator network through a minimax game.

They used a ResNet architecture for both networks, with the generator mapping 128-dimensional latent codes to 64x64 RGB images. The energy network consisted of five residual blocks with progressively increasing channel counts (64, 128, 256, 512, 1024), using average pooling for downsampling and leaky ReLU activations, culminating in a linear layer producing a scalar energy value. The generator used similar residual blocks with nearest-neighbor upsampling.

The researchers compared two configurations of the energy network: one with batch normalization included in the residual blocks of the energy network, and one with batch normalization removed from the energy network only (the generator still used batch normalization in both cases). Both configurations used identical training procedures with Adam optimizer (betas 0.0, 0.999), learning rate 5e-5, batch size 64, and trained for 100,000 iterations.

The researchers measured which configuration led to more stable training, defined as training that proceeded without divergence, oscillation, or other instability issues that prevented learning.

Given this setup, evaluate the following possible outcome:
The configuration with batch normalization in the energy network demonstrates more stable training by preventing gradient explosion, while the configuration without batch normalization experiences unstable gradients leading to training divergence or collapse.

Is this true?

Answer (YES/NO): NO